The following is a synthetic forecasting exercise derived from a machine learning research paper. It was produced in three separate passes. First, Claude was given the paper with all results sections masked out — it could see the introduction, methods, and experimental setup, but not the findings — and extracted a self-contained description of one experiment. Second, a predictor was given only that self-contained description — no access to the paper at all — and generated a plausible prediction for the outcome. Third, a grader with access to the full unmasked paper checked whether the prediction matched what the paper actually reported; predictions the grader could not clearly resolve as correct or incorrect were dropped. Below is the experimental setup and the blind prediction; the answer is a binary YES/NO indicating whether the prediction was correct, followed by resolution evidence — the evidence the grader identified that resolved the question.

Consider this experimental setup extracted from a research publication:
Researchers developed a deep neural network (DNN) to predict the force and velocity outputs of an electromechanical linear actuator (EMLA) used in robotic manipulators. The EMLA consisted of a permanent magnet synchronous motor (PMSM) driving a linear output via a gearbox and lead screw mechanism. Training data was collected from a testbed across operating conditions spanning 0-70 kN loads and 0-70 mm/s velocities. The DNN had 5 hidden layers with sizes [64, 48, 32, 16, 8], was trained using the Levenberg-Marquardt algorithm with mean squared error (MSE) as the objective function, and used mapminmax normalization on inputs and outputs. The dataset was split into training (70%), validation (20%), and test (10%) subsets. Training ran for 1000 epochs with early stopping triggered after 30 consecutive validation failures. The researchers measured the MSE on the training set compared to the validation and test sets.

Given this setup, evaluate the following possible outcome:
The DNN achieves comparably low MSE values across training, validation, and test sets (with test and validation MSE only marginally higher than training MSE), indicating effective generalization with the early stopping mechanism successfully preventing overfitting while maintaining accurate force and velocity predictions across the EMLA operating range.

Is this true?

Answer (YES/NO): NO